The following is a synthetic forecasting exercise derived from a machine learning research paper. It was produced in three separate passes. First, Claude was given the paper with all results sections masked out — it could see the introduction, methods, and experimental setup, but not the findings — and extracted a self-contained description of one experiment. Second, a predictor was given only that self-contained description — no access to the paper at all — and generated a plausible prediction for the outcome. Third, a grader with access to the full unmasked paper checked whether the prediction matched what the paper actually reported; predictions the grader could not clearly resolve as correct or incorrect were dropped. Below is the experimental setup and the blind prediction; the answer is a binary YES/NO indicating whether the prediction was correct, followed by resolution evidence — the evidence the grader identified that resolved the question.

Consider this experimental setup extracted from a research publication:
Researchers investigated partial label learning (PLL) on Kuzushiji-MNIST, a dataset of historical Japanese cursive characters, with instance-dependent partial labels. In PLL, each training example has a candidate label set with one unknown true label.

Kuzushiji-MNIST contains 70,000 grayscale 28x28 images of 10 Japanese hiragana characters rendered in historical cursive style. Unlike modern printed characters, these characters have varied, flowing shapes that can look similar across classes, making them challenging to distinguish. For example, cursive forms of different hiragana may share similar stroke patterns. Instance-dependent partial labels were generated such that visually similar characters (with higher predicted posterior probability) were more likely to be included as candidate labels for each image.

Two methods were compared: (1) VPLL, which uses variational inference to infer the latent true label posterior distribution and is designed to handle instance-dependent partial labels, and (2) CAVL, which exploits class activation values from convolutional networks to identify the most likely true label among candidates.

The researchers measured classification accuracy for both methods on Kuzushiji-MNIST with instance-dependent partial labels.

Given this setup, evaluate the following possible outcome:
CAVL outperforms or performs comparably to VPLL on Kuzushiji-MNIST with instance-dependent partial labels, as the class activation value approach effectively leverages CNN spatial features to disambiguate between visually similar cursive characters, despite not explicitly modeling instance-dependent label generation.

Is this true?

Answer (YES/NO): NO